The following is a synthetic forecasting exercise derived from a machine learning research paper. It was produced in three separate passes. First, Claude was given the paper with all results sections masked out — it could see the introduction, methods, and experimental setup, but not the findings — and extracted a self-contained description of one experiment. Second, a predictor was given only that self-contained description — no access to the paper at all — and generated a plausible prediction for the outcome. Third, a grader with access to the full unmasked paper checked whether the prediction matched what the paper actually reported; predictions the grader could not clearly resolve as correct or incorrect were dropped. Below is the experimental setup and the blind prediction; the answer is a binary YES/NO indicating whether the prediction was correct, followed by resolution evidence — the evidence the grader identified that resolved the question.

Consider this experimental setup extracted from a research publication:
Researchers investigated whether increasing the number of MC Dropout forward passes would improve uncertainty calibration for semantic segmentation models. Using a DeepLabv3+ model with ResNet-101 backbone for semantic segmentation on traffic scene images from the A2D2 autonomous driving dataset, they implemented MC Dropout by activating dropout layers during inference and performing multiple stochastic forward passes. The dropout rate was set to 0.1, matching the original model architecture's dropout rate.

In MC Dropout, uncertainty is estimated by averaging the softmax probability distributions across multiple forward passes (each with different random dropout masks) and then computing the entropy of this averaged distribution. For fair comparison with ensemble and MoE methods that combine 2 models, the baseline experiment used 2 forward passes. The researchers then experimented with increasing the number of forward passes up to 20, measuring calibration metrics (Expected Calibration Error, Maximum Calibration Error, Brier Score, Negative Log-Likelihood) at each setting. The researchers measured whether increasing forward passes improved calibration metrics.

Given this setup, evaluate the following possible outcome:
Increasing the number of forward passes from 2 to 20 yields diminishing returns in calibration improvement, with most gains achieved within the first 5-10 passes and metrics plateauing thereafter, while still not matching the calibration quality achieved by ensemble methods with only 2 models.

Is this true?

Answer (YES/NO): NO